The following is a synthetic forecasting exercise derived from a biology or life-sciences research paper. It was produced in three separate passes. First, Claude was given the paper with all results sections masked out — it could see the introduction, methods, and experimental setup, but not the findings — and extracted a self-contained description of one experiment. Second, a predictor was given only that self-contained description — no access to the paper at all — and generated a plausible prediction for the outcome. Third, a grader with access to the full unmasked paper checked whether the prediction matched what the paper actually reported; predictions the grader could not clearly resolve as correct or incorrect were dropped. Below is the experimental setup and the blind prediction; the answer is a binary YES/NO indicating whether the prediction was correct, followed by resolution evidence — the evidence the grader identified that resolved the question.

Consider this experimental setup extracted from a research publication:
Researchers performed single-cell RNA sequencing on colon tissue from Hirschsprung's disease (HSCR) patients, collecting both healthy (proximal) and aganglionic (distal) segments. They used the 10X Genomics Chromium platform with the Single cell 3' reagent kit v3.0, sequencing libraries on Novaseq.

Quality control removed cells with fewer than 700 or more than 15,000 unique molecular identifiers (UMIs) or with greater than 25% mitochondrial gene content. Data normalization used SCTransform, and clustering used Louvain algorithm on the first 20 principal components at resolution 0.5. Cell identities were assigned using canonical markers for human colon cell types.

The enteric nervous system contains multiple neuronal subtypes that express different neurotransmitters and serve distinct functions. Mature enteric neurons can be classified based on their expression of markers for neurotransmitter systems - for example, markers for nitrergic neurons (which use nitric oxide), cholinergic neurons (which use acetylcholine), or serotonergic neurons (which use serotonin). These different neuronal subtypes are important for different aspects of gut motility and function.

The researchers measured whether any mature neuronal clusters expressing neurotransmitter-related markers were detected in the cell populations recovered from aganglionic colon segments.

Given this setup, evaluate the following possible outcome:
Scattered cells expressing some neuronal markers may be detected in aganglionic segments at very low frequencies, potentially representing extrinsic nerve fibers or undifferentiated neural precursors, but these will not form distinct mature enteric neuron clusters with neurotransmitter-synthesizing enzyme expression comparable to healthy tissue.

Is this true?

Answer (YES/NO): NO